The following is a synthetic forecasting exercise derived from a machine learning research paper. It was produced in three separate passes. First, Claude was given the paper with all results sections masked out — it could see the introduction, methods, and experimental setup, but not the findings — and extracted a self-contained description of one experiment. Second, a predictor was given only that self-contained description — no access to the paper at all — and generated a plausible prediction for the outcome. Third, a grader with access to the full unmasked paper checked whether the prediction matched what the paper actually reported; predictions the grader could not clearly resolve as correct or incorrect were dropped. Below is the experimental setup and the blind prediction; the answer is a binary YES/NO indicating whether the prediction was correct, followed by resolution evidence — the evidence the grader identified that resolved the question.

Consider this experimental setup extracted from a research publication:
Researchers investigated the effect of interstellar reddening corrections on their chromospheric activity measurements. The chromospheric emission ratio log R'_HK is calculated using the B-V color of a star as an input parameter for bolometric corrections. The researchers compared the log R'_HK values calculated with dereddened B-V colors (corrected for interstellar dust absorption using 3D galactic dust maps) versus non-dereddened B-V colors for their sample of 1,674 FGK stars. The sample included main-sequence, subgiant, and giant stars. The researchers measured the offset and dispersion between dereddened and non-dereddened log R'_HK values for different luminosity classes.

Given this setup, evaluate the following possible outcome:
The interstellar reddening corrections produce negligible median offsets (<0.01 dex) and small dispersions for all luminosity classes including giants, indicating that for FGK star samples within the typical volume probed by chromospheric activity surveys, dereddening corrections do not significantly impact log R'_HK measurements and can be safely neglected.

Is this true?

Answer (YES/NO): YES